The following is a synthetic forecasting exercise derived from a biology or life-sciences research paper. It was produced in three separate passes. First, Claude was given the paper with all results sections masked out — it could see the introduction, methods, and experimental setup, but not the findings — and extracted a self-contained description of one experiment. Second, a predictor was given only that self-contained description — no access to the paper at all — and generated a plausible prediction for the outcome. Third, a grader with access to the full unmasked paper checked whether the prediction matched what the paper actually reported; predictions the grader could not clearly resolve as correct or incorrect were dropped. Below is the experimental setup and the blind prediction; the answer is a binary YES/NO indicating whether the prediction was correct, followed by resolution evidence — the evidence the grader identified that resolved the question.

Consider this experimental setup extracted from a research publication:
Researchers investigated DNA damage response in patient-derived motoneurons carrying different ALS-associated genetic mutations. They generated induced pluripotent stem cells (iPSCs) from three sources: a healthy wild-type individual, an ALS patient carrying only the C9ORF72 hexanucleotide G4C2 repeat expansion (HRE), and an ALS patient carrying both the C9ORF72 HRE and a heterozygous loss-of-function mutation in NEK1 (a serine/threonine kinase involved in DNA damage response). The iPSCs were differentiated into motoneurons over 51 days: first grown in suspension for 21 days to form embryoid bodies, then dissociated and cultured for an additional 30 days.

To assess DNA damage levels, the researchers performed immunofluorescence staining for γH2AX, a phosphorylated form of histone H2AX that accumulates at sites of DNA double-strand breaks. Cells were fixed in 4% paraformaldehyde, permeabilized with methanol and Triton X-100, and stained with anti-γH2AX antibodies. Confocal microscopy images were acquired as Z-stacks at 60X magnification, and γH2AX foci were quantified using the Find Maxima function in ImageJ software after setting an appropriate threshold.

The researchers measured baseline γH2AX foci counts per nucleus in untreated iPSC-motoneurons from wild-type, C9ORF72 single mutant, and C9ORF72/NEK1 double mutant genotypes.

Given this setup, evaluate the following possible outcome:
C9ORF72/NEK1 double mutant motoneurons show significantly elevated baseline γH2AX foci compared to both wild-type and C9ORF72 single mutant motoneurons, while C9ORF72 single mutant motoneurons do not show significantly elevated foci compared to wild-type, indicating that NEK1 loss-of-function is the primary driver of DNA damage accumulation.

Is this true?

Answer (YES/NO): NO